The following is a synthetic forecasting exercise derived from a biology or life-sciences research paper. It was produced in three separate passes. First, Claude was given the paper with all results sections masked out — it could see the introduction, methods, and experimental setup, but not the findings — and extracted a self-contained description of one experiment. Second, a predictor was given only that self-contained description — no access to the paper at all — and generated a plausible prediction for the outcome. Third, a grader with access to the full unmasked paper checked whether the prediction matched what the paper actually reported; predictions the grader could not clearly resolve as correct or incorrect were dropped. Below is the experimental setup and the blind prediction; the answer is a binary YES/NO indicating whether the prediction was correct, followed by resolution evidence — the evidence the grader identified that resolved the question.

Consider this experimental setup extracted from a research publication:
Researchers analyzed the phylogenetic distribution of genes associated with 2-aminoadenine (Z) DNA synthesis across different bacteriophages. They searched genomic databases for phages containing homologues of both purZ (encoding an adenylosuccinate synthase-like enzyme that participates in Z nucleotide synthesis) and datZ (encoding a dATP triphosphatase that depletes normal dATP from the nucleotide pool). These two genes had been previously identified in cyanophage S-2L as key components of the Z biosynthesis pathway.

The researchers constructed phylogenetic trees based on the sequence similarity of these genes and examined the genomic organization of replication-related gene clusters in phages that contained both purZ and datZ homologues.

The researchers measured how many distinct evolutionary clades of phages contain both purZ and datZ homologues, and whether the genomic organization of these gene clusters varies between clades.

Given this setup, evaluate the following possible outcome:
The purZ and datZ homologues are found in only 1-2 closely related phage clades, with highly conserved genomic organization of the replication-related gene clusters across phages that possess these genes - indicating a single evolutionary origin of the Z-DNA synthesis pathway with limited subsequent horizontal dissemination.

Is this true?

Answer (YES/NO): NO